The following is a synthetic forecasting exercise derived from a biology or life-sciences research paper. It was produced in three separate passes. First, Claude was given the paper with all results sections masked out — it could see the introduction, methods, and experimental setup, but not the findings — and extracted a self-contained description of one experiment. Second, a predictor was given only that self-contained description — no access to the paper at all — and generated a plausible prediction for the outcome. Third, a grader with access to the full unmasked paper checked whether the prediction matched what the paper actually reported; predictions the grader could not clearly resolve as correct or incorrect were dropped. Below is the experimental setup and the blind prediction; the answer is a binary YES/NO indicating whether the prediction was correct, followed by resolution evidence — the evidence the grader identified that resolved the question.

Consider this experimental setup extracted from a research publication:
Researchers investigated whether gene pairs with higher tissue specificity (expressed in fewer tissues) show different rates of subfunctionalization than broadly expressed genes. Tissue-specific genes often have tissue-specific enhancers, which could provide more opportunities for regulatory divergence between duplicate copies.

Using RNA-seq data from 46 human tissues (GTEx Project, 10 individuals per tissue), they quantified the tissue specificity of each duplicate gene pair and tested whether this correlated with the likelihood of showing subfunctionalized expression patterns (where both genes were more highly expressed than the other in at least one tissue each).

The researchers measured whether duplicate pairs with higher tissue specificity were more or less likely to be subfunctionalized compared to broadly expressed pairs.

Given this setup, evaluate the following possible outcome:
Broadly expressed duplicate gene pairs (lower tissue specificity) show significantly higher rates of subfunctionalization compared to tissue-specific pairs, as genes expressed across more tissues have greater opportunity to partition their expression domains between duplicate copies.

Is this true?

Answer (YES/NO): NO